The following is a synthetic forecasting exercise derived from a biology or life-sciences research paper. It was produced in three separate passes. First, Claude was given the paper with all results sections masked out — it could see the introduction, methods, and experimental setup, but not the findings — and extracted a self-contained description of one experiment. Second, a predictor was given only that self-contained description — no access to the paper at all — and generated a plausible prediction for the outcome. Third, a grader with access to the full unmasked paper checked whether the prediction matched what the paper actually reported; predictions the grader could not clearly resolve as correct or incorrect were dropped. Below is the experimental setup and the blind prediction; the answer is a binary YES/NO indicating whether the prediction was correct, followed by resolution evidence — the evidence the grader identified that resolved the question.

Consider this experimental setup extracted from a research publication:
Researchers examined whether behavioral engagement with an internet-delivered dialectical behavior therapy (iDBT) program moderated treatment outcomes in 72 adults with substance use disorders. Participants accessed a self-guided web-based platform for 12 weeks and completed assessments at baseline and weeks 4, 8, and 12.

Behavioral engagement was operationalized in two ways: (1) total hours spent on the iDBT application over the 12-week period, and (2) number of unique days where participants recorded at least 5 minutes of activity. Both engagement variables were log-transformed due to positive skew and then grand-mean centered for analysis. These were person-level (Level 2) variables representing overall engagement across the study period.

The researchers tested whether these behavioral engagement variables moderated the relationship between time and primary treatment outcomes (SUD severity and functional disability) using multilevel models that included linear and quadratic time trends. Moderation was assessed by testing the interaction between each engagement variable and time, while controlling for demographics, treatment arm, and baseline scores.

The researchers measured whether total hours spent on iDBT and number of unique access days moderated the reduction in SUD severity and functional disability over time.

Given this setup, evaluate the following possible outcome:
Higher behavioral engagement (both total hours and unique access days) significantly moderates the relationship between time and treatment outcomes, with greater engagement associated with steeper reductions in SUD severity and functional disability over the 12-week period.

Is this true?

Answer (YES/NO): NO